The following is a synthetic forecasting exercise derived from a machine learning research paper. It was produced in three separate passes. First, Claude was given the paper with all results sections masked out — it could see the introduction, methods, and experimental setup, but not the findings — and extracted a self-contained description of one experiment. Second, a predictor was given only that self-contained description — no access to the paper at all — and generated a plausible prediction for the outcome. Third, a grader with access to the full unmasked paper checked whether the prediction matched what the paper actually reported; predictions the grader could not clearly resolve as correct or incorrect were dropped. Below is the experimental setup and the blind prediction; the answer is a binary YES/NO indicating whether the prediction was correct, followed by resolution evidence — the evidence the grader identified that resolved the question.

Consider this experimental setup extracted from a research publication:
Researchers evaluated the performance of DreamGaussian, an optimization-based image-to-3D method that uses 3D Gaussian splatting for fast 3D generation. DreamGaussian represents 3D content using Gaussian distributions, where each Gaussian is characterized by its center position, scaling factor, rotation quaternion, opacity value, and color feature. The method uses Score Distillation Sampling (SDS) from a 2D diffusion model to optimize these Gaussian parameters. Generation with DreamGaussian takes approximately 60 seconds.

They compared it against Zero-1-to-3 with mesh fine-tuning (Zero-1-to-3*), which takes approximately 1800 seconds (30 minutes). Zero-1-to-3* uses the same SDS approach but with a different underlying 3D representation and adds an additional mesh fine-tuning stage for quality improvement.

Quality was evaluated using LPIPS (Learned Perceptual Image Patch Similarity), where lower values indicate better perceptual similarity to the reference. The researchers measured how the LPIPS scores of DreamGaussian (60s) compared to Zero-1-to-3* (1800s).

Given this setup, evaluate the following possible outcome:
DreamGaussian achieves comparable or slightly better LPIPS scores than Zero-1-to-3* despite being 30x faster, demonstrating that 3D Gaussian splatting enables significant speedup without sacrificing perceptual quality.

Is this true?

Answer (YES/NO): NO